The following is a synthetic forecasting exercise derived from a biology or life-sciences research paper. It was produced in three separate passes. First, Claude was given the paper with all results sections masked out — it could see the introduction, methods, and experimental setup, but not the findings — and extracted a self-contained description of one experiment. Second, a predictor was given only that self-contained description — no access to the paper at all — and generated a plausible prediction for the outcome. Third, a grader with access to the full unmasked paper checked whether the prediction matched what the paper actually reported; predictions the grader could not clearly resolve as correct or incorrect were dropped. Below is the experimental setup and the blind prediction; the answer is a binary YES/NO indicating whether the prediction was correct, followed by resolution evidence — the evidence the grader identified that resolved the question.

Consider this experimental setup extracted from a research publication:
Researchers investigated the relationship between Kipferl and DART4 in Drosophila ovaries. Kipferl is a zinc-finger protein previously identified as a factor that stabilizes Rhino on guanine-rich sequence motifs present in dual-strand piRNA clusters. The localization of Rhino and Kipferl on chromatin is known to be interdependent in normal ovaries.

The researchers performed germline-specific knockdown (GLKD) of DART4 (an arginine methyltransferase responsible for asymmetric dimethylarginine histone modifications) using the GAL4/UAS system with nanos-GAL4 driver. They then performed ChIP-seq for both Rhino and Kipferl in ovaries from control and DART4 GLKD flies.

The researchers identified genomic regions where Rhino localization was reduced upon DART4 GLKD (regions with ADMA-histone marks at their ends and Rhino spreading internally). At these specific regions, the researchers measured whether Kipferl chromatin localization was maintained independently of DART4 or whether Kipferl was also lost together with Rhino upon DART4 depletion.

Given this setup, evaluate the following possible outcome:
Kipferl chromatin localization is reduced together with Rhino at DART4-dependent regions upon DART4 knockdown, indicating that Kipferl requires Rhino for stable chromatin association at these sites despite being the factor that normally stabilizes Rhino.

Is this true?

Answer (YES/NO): YES